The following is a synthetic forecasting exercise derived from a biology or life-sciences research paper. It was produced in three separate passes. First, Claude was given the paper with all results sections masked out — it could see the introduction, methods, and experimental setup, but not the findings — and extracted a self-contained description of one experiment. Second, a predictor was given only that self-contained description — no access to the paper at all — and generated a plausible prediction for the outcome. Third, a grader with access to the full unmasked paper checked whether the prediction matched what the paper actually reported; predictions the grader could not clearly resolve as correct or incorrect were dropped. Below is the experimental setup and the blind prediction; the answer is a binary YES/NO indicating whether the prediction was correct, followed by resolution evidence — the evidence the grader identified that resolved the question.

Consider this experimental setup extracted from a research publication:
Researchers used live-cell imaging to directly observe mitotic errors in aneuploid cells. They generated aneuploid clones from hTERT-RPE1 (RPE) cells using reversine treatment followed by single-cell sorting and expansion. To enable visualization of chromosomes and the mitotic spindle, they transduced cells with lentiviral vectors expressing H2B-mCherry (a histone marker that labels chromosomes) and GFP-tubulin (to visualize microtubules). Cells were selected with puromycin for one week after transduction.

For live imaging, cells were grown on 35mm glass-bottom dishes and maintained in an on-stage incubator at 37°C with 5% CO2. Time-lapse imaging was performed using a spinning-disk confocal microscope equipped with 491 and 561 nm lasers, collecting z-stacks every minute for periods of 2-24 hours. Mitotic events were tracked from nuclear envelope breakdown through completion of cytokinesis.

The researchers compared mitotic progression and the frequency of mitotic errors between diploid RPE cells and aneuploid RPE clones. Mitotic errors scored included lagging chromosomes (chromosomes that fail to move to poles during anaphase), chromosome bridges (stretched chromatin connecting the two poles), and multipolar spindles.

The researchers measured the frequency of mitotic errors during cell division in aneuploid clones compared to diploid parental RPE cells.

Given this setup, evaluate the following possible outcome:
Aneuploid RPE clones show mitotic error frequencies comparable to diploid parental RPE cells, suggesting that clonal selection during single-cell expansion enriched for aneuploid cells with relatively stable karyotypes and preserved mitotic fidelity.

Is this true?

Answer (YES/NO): NO